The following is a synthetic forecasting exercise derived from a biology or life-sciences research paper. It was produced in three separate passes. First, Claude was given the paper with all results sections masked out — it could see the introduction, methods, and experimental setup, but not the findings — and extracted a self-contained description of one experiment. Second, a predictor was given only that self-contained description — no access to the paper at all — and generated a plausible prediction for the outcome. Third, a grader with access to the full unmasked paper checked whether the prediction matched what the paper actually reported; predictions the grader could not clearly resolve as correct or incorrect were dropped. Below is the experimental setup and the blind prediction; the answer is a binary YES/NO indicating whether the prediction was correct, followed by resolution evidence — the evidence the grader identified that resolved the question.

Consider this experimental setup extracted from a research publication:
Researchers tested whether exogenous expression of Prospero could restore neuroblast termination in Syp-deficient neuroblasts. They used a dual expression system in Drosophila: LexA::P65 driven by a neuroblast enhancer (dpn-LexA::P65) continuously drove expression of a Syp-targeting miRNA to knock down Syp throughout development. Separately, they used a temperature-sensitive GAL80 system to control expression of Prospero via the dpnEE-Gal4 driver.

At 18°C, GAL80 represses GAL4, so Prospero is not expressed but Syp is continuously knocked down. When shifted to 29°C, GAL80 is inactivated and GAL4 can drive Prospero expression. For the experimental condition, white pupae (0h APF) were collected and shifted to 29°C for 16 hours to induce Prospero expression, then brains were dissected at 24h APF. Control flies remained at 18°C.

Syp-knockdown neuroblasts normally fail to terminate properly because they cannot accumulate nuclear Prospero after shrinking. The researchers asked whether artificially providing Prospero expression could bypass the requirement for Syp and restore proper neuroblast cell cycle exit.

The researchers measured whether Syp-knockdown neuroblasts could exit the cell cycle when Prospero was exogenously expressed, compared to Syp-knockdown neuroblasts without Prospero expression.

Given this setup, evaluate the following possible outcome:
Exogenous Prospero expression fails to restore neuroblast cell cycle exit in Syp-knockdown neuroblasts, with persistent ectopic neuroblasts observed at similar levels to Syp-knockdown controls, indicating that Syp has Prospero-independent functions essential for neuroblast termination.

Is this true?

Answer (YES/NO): NO